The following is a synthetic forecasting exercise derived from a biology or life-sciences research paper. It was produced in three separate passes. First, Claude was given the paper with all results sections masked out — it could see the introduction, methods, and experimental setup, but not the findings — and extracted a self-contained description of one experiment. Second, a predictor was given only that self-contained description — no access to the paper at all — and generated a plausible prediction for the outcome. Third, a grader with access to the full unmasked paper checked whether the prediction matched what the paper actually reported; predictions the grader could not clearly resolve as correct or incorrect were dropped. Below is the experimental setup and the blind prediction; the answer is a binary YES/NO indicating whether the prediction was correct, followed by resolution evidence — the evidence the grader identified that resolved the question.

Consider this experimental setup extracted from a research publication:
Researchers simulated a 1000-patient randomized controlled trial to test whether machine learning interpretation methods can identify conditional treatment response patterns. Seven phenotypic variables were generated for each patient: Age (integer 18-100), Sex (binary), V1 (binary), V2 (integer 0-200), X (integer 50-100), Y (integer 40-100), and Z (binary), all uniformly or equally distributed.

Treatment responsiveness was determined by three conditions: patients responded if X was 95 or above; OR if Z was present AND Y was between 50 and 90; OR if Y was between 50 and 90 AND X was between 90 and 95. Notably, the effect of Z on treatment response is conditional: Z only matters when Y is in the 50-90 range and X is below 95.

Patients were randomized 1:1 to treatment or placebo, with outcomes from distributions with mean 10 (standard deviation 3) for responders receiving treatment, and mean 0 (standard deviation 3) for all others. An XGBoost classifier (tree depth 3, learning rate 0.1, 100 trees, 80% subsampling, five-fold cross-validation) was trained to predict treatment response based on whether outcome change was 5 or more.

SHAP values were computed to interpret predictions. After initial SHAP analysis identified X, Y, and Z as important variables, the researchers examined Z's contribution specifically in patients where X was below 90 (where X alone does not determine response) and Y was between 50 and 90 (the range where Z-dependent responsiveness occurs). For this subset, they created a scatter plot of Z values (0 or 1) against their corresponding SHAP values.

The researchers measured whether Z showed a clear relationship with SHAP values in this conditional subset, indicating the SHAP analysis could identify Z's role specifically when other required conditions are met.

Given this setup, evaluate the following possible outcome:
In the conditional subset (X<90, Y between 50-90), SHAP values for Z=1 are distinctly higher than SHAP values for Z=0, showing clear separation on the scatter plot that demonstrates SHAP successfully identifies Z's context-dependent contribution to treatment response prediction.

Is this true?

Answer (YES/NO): YES